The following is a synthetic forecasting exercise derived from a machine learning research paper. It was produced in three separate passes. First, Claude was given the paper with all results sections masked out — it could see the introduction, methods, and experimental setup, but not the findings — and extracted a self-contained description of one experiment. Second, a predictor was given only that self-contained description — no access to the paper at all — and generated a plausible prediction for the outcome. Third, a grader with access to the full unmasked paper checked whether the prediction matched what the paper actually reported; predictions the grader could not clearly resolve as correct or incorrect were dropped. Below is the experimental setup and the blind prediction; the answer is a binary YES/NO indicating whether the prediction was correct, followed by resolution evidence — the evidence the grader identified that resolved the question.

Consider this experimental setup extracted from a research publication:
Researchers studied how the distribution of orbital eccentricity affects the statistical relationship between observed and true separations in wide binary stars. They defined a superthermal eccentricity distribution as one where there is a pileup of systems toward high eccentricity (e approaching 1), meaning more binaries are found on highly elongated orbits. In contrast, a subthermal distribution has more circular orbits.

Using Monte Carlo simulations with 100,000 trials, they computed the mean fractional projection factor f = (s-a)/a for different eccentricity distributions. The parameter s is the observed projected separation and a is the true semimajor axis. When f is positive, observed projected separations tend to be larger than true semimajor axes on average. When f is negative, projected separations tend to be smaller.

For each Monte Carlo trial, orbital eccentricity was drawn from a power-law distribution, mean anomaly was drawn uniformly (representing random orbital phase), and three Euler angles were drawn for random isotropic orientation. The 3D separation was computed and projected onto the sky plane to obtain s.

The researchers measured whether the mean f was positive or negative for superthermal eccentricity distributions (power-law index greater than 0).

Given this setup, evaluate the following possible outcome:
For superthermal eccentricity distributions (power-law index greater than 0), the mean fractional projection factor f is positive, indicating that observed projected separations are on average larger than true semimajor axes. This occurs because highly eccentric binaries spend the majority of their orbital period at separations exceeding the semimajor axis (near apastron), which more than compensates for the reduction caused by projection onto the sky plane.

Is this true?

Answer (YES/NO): NO